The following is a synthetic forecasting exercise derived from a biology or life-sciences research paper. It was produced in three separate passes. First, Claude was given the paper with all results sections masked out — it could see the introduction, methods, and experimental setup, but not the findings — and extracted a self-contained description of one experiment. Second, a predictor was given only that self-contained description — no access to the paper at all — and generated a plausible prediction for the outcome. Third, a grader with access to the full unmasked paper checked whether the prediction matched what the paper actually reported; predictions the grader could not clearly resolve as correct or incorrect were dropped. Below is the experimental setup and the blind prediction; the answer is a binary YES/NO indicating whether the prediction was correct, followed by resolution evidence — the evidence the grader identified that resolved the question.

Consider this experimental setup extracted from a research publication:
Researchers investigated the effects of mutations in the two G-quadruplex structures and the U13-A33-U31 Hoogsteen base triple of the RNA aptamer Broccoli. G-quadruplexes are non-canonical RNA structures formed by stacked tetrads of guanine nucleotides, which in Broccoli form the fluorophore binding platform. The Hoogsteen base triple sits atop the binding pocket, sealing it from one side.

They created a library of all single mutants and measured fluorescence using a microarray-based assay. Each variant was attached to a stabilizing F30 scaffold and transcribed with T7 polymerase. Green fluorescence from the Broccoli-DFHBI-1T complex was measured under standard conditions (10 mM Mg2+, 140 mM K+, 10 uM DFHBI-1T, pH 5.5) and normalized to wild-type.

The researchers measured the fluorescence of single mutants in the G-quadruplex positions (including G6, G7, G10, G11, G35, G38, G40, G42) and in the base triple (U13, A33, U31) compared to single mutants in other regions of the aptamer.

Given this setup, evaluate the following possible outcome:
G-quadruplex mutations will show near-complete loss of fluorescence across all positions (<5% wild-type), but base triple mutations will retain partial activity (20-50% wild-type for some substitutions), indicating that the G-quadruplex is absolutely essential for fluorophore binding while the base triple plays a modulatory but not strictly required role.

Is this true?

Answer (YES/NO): NO